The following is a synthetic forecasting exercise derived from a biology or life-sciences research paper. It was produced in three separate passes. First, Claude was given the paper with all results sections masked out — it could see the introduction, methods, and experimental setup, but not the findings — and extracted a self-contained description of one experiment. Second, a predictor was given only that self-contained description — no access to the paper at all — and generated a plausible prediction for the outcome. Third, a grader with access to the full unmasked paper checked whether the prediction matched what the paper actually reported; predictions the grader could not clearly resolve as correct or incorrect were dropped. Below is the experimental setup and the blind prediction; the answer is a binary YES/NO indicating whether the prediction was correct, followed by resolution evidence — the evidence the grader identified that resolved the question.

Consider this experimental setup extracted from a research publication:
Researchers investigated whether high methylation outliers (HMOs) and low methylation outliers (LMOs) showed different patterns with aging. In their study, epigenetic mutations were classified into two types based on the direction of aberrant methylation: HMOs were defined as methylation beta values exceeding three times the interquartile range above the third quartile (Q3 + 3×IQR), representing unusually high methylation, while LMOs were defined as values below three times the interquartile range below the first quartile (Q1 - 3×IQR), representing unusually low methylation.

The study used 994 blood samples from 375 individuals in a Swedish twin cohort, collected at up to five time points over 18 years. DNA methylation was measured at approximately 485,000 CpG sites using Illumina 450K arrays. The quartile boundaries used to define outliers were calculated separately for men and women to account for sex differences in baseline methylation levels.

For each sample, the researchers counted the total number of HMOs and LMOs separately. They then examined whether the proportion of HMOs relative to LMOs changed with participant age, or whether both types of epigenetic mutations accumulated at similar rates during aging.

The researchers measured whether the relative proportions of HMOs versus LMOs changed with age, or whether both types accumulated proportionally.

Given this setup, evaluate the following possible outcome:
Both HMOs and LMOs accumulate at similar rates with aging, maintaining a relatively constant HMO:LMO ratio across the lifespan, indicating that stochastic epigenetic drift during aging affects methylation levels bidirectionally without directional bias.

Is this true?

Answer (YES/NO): NO